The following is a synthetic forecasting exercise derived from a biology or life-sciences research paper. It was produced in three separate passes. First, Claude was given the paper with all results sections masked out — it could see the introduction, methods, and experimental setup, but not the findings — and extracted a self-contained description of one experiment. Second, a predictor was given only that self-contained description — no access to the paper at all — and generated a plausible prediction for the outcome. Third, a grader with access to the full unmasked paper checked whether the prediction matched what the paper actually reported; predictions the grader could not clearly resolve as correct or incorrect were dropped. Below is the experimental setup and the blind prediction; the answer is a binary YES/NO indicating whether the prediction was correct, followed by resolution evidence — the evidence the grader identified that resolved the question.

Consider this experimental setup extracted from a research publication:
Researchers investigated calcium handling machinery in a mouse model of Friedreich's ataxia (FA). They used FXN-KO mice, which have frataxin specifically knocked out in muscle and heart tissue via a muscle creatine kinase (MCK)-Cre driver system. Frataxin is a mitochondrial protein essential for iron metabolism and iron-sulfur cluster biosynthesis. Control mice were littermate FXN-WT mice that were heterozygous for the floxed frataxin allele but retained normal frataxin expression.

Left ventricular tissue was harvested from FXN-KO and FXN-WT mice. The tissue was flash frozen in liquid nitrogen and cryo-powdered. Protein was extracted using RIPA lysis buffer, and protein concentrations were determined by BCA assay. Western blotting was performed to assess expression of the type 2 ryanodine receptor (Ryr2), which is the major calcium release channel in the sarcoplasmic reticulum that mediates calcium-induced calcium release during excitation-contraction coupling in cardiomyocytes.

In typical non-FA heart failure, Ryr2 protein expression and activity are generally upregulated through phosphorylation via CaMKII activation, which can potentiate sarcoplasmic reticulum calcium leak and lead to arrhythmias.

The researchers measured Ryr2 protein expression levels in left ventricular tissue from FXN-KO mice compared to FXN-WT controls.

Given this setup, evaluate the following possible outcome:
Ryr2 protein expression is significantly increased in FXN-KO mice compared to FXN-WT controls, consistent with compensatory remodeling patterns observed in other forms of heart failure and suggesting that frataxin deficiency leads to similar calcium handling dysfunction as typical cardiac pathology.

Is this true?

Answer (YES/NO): NO